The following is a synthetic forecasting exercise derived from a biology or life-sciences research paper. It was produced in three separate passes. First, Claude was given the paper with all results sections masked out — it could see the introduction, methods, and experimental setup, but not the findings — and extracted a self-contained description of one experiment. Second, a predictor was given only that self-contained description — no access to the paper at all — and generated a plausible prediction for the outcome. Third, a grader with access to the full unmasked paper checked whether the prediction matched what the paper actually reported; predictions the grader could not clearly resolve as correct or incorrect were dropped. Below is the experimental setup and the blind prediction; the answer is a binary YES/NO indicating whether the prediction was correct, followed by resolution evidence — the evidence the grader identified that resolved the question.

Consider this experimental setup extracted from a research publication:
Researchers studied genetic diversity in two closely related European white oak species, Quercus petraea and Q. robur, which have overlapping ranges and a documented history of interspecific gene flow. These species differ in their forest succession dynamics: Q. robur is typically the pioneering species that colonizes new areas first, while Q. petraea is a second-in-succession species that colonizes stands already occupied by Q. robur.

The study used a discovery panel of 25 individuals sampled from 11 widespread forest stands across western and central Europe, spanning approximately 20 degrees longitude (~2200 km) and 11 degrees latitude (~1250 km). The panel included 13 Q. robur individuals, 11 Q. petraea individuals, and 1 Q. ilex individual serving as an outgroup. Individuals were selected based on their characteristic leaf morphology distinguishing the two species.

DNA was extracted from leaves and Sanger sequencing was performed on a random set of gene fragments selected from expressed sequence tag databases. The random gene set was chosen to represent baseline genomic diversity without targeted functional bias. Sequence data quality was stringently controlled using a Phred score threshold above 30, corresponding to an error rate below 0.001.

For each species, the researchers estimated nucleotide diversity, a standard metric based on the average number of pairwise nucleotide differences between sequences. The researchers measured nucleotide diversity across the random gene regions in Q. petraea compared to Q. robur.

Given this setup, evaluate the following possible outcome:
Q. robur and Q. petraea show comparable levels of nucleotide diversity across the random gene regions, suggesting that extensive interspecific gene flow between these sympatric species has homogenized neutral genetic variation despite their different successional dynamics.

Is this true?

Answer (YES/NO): NO